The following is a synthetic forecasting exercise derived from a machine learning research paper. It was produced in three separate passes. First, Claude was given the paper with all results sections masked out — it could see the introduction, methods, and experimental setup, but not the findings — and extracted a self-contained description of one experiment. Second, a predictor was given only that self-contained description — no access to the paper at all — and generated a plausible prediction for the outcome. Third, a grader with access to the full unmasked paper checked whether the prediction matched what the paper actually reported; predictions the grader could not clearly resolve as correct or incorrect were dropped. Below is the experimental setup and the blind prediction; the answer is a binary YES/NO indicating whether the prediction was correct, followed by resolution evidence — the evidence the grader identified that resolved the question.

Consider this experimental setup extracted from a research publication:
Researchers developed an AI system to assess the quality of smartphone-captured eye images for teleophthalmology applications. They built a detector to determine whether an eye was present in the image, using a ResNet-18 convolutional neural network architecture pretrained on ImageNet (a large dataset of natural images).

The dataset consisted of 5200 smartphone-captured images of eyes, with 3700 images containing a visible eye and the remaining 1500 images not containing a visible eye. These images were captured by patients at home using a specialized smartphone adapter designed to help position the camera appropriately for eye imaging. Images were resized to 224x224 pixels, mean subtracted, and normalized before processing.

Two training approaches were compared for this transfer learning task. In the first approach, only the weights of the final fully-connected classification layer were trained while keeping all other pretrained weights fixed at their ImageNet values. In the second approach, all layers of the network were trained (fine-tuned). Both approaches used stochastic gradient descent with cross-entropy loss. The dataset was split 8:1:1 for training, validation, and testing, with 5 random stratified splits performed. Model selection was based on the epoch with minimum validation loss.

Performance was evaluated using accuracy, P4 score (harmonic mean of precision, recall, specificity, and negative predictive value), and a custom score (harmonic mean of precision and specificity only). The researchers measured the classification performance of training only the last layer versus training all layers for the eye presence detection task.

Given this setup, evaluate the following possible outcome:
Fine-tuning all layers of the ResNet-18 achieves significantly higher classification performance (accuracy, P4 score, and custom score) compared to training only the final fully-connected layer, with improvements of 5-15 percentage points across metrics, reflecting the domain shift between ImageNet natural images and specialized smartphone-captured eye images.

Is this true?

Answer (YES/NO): NO